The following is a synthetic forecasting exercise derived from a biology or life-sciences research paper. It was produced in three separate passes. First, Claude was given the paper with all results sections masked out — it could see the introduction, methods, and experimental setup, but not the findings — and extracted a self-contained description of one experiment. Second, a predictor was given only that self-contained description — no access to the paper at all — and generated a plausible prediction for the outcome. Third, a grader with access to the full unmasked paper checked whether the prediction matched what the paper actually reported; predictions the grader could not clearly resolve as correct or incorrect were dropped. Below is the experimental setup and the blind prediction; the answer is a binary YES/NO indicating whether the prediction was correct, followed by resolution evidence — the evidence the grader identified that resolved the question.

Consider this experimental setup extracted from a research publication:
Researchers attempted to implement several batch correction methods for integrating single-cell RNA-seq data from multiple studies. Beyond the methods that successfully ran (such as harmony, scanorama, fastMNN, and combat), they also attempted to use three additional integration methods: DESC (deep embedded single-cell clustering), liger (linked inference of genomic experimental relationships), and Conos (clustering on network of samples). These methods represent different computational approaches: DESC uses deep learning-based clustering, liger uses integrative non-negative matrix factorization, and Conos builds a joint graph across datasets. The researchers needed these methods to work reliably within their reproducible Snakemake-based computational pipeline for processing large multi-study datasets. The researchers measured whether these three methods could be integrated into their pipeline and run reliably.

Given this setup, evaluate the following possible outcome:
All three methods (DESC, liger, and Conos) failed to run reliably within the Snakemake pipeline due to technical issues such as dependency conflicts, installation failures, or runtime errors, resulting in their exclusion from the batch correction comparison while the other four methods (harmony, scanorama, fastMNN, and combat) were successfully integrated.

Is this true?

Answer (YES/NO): YES